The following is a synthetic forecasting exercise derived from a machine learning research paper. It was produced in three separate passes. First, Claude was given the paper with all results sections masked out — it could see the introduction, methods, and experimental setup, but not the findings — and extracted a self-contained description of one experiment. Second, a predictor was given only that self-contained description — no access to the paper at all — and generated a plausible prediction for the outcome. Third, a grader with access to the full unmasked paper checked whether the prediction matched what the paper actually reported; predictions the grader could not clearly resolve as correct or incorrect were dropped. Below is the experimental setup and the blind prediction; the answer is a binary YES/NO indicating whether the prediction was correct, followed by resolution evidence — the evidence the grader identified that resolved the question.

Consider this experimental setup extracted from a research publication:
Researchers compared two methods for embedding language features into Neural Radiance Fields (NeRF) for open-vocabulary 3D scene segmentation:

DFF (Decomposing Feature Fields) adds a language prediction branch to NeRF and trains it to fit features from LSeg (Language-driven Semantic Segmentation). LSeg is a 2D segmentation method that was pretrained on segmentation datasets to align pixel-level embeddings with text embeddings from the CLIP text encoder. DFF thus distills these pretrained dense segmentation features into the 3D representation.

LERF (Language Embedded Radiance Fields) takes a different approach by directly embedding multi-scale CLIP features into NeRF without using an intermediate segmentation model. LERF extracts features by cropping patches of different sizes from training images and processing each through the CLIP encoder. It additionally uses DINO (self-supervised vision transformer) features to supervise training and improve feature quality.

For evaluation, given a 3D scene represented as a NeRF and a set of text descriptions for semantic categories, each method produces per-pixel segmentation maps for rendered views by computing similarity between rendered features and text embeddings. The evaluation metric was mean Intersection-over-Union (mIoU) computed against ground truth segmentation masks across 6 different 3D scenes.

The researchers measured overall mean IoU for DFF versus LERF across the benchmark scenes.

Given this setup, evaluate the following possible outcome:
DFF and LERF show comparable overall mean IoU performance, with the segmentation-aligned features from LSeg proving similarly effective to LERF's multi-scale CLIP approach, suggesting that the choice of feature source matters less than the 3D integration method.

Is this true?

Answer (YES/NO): NO